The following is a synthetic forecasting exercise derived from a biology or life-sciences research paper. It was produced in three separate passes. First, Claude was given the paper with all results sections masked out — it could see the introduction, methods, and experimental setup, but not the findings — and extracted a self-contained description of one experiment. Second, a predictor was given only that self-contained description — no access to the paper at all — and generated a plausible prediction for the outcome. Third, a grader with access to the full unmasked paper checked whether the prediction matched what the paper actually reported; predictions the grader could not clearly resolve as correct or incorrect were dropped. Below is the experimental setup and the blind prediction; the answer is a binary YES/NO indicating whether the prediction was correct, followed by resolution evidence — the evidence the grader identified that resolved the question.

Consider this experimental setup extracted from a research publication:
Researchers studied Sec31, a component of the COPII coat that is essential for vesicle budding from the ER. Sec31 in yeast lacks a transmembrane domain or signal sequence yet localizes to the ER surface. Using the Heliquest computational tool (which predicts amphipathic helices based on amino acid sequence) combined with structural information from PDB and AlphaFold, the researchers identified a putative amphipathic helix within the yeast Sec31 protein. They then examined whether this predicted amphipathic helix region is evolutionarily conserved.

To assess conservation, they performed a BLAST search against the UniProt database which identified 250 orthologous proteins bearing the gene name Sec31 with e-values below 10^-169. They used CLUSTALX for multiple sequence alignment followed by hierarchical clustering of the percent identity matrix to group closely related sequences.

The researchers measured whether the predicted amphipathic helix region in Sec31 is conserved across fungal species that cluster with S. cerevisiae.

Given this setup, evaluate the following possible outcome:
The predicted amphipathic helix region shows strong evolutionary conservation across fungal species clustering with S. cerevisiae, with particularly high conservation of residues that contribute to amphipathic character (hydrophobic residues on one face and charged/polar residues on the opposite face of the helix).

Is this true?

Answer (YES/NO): NO